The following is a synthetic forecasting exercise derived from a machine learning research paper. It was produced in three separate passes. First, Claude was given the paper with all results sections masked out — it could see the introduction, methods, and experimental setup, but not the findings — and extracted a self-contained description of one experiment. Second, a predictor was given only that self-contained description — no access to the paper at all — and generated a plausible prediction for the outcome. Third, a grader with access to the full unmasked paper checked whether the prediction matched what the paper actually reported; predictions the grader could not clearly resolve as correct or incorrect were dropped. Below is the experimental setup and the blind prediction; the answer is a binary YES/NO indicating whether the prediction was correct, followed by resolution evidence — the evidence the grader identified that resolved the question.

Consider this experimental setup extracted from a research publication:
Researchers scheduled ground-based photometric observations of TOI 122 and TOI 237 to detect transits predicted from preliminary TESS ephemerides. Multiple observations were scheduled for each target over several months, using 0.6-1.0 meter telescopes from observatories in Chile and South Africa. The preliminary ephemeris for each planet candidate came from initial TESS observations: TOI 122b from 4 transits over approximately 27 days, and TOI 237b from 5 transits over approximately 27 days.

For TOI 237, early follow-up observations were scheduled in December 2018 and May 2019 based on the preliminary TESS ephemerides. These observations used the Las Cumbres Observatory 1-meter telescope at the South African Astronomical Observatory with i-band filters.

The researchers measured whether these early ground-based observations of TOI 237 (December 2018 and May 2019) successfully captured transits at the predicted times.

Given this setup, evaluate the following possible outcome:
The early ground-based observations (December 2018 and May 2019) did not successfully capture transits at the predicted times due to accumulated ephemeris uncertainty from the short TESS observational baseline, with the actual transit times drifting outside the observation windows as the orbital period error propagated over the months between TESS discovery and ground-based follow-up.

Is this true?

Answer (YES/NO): YES